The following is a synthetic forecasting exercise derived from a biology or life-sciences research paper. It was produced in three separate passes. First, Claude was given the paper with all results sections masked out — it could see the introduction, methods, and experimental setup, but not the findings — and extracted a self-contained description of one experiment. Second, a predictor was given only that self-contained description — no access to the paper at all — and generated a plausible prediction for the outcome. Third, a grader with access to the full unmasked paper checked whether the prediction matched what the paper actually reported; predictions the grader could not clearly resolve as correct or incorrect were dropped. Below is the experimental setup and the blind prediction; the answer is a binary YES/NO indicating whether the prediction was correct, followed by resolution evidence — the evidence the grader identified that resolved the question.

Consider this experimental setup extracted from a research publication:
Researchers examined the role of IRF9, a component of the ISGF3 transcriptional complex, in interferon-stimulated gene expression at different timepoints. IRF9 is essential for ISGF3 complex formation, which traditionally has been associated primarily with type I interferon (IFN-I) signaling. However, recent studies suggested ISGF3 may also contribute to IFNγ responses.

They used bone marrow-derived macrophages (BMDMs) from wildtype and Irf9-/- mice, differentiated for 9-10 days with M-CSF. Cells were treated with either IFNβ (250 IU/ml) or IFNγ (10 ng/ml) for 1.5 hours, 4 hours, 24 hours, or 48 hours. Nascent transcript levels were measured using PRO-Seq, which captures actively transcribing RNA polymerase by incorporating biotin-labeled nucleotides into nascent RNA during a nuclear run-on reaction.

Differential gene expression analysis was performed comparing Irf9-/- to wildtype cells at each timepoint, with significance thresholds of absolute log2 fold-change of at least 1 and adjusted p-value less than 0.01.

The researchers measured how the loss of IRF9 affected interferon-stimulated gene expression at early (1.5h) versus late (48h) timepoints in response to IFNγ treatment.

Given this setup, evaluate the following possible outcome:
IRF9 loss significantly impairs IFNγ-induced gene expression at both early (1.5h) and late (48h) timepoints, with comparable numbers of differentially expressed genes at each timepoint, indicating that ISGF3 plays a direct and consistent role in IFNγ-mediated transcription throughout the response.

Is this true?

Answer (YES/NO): NO